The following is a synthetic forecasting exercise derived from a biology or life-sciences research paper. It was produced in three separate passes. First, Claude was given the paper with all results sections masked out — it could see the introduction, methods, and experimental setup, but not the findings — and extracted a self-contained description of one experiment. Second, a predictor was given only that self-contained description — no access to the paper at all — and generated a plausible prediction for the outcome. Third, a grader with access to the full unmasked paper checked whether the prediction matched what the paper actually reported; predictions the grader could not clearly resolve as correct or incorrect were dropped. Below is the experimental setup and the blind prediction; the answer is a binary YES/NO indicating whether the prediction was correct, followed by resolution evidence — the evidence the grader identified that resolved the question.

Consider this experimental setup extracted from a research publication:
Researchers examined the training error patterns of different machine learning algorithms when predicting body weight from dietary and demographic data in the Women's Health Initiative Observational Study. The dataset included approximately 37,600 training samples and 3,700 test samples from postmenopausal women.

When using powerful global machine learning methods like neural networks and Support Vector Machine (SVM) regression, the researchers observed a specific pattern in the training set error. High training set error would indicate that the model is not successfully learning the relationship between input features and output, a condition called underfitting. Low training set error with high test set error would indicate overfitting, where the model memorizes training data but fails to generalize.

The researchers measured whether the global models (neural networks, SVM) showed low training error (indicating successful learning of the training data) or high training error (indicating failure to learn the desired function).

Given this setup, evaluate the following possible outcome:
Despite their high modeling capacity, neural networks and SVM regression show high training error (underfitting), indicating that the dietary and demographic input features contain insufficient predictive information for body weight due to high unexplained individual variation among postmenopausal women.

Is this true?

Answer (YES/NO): YES